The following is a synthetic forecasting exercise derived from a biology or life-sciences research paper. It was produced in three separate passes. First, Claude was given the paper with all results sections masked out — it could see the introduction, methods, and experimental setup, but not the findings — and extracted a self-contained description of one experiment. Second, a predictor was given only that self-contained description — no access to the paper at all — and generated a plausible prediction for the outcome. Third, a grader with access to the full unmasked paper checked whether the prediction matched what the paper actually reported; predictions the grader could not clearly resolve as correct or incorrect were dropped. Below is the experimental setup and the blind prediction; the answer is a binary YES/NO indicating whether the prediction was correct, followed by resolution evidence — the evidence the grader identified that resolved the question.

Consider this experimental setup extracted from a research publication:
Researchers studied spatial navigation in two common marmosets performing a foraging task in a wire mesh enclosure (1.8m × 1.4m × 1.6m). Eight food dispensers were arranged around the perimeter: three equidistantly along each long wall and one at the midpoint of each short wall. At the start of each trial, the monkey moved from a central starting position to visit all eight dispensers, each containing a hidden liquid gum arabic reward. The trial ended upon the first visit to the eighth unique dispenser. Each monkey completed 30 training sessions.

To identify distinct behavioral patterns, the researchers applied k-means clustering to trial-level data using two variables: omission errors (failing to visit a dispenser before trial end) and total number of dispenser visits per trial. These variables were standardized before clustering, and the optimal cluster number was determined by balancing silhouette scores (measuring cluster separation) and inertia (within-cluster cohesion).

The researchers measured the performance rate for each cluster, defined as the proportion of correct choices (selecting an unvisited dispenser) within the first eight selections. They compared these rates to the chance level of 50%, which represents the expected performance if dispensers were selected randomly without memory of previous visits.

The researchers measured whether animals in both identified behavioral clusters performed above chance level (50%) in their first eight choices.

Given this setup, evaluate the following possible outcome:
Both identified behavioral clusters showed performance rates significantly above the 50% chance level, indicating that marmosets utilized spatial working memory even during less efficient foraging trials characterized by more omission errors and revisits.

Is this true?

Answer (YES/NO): NO